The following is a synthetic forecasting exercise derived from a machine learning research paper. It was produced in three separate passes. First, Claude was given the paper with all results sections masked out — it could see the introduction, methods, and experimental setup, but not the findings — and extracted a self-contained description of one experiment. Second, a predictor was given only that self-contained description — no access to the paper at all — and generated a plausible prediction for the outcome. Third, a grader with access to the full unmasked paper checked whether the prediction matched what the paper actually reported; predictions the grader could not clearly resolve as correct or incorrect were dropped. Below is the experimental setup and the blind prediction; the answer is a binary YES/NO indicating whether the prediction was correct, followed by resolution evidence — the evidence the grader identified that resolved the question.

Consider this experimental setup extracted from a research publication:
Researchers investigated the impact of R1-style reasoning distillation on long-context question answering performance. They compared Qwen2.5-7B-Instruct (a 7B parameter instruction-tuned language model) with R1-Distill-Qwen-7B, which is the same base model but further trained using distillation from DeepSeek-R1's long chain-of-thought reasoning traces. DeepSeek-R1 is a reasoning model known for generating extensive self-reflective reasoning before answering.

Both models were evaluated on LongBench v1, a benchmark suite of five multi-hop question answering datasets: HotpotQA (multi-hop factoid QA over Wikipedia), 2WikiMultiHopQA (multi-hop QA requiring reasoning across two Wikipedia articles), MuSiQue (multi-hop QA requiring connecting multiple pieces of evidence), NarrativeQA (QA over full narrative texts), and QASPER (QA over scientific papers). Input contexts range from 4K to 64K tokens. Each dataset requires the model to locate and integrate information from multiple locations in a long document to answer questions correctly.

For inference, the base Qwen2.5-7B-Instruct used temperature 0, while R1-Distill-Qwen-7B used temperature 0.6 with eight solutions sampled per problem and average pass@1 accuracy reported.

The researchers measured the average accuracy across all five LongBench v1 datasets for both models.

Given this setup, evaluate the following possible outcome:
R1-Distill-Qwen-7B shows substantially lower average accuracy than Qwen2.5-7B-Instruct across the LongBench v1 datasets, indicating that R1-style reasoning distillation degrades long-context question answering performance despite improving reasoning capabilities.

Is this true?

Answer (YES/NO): YES